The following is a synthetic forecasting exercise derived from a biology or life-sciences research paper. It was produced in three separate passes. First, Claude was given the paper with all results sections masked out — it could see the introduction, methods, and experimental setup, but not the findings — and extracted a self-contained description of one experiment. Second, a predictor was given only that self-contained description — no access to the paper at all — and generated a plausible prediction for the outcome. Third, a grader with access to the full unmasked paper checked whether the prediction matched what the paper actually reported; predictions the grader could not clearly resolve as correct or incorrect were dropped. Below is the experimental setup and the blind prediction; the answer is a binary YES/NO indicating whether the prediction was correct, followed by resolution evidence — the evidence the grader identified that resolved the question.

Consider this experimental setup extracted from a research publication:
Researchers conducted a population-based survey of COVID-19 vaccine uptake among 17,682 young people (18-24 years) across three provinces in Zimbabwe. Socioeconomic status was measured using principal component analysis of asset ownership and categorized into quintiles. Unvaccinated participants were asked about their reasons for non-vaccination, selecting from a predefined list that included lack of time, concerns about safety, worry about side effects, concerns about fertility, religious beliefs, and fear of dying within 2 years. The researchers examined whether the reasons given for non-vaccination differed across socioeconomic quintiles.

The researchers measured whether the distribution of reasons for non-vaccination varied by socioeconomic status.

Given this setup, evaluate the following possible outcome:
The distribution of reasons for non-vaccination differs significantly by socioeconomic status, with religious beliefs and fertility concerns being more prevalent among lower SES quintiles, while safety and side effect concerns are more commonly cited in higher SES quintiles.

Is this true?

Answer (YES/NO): NO